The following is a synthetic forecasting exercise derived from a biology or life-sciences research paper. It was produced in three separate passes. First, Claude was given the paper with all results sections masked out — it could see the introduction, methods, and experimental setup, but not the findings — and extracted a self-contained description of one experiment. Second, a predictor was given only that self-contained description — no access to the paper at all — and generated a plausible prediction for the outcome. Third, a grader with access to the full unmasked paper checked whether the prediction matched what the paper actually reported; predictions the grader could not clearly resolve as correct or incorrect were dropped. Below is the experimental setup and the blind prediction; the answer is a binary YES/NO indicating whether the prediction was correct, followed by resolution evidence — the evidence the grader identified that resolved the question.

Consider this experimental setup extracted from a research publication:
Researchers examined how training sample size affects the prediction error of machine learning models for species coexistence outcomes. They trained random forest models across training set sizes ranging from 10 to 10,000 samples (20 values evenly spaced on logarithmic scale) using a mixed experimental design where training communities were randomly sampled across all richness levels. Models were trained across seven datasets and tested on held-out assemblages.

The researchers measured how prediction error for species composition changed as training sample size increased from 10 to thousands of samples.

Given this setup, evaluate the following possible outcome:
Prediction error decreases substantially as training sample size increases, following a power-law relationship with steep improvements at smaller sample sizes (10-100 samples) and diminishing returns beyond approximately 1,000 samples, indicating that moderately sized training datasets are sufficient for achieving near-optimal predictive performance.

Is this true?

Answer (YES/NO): NO